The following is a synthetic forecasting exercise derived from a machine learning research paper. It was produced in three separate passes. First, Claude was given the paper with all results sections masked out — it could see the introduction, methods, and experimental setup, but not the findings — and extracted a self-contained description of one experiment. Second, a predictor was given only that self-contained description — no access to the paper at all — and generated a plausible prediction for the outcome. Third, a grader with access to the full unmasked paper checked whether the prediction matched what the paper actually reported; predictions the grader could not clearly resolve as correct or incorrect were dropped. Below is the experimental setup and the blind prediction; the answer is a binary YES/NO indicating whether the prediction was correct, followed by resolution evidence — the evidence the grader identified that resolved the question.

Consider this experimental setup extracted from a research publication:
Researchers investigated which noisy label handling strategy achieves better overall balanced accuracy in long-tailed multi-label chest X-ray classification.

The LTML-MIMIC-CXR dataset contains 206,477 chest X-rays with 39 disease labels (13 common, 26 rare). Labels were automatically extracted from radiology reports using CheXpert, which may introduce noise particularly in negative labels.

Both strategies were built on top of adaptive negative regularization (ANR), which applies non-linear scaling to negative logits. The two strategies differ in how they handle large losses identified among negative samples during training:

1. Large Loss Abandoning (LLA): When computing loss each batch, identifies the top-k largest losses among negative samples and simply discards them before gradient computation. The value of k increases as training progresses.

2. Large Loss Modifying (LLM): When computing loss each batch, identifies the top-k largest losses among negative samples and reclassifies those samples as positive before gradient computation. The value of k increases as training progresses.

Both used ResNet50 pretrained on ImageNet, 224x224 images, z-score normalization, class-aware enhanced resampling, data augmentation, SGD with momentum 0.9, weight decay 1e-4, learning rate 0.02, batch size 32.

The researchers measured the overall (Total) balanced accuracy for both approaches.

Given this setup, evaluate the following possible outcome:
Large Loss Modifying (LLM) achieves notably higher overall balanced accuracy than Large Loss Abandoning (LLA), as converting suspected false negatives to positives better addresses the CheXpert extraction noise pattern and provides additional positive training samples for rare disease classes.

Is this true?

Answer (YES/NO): NO